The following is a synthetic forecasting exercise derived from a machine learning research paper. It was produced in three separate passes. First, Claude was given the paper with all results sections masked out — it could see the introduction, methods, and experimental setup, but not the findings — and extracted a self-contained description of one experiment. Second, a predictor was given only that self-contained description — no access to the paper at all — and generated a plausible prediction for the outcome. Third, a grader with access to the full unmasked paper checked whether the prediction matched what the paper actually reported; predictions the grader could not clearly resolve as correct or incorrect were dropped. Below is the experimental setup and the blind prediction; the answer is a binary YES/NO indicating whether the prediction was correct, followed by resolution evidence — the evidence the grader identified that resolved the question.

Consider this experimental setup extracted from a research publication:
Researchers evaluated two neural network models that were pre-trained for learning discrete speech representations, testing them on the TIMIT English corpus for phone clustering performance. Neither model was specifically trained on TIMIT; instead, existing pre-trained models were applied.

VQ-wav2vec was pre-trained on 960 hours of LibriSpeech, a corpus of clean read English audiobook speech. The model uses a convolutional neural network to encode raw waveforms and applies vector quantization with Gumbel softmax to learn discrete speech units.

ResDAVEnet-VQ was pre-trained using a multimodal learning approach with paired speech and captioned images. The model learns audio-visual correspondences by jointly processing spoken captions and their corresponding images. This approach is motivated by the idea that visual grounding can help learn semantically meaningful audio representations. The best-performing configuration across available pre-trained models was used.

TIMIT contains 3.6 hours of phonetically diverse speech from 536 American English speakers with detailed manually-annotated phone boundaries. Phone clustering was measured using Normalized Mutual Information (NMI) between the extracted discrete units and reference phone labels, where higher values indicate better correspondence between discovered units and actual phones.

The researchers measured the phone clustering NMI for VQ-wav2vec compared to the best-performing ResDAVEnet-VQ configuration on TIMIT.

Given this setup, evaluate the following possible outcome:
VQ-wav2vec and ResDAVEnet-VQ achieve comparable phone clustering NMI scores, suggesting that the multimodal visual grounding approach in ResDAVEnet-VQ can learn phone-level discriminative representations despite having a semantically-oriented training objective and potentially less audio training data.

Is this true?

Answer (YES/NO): YES